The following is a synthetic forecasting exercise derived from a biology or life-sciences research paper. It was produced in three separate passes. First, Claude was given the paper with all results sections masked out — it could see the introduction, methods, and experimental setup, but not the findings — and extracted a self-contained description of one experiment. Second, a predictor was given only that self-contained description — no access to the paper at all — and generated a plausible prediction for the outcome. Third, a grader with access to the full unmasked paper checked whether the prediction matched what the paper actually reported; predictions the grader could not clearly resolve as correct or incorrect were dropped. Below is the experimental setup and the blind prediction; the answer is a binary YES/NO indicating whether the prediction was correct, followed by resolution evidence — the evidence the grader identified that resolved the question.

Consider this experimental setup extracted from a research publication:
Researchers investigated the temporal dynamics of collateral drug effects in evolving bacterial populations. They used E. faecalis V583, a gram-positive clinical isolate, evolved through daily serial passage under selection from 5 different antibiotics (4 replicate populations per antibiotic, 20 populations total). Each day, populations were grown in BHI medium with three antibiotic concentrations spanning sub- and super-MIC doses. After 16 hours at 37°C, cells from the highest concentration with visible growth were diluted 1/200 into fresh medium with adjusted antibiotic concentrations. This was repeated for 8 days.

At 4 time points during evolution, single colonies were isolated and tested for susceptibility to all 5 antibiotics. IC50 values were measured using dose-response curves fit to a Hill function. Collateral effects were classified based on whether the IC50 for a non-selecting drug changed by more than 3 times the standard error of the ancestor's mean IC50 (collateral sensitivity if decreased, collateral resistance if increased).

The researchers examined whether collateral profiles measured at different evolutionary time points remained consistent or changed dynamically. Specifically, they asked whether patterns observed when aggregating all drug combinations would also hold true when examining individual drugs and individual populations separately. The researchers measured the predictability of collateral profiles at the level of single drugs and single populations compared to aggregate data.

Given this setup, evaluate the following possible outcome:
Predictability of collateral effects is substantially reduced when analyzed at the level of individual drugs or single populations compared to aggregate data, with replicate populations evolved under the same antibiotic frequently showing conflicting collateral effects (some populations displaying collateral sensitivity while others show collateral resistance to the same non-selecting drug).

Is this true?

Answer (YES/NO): YES